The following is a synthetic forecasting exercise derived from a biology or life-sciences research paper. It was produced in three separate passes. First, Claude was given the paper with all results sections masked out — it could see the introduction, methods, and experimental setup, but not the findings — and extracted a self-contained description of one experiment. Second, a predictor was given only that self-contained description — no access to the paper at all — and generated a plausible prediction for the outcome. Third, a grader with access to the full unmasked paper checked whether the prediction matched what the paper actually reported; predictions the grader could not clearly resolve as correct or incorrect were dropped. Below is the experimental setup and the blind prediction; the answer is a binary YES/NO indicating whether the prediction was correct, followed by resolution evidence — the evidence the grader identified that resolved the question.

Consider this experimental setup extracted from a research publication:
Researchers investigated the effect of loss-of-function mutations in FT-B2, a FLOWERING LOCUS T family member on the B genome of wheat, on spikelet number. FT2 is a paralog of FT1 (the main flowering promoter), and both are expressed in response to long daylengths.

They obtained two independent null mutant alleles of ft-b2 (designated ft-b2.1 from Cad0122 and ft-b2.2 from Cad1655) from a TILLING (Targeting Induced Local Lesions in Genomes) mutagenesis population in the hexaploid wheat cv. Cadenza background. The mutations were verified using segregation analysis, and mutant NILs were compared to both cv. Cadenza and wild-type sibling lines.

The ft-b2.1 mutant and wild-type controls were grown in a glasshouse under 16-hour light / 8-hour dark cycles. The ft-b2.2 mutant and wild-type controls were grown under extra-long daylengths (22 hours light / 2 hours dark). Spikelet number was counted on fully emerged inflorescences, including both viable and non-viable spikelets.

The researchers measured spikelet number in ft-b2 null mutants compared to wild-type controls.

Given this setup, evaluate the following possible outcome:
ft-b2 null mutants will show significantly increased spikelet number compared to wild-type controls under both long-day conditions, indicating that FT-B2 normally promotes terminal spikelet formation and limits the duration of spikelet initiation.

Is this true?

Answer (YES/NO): YES